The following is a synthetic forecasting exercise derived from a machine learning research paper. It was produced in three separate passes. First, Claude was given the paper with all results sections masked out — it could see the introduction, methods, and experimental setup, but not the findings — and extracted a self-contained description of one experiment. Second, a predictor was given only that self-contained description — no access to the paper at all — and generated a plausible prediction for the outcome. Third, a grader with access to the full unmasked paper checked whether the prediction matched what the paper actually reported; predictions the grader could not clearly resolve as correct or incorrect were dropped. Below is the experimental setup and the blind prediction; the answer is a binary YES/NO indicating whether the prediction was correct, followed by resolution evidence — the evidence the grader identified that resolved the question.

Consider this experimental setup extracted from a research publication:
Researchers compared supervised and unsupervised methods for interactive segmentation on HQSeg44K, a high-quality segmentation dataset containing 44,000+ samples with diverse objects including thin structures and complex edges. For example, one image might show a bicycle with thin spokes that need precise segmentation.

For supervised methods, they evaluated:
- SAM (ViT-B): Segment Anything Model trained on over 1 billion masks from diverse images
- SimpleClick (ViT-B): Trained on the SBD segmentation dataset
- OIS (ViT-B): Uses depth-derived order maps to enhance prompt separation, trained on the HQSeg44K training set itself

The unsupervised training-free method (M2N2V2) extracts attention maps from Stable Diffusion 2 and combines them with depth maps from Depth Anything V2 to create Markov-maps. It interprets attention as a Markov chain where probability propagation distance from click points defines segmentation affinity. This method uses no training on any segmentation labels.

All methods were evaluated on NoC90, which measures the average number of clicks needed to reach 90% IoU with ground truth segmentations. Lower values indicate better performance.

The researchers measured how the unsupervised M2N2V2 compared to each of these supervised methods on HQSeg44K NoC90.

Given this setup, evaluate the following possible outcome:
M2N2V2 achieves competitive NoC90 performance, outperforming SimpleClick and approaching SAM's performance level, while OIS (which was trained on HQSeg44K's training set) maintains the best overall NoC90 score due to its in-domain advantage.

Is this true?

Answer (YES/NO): NO